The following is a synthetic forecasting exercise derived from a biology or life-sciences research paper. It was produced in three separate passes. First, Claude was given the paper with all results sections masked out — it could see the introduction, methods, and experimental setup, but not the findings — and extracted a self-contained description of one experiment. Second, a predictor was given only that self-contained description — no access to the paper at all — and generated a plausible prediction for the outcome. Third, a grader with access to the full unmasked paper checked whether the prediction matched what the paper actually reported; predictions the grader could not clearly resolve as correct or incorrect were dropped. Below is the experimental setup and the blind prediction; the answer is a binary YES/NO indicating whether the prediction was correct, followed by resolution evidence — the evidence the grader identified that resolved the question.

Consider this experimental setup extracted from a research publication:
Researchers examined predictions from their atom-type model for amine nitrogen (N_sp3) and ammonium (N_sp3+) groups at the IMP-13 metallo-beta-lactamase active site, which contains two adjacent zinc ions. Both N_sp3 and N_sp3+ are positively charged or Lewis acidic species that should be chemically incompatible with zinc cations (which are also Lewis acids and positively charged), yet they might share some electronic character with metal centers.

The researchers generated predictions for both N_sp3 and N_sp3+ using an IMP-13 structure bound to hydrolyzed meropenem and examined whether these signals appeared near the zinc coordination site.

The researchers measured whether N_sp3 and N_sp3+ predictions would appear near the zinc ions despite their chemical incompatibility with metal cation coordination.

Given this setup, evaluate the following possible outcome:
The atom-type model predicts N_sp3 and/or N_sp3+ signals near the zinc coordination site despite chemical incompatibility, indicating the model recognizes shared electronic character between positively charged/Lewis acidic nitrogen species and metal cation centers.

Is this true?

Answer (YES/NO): YES